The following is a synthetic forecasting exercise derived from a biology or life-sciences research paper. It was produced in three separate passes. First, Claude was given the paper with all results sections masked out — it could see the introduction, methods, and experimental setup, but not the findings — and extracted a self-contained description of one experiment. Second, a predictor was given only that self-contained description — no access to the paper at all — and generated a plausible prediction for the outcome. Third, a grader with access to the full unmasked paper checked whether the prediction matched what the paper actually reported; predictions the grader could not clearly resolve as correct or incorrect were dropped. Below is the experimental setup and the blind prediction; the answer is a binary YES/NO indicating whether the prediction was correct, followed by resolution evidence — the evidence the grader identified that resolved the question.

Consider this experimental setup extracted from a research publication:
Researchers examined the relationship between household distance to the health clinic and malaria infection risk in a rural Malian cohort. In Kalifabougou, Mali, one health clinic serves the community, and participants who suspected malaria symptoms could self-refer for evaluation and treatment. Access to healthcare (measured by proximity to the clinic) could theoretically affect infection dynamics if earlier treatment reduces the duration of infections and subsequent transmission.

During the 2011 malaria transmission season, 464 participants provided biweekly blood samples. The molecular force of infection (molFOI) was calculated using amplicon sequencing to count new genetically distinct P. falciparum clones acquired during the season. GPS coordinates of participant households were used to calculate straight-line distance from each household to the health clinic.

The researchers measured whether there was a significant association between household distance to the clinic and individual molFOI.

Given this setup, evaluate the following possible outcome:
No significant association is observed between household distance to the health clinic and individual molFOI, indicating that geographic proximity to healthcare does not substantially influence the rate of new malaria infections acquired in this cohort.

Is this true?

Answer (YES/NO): NO